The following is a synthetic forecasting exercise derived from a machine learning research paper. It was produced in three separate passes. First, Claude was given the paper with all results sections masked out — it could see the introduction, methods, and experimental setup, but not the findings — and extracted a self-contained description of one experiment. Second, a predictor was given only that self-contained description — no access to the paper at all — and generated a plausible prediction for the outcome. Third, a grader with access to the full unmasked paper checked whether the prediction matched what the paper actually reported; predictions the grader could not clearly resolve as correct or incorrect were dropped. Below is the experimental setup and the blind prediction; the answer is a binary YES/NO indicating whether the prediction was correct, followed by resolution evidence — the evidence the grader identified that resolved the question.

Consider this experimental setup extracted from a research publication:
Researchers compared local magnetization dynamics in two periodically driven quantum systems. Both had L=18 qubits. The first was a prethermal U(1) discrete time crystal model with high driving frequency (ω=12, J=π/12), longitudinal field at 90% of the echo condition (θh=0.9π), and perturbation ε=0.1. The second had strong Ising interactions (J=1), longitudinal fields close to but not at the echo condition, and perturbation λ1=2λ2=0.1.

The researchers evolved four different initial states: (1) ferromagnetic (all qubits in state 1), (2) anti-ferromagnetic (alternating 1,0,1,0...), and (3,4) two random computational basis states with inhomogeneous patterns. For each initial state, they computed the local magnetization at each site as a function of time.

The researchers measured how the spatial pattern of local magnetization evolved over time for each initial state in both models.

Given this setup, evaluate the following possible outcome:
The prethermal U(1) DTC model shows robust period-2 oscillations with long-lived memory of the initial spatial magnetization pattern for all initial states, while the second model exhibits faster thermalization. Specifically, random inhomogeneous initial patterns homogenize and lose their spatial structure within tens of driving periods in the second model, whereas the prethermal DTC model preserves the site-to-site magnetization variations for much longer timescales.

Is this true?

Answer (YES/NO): NO